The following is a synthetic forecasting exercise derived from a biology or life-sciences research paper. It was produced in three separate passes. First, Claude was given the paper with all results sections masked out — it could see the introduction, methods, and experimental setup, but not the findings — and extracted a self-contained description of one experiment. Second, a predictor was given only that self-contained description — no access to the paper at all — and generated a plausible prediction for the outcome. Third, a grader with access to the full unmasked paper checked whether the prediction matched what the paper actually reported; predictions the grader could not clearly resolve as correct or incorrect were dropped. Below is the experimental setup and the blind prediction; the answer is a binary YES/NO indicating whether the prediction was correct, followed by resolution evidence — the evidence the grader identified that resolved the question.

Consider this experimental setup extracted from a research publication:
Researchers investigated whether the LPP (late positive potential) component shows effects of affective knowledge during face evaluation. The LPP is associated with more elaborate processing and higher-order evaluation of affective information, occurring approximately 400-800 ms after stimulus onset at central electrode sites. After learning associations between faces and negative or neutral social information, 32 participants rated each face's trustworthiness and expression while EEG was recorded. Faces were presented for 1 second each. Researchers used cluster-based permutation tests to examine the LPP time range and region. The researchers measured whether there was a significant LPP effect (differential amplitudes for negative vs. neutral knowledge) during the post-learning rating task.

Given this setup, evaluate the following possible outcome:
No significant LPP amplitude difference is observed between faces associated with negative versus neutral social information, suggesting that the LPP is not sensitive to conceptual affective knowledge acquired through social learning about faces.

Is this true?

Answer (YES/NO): YES